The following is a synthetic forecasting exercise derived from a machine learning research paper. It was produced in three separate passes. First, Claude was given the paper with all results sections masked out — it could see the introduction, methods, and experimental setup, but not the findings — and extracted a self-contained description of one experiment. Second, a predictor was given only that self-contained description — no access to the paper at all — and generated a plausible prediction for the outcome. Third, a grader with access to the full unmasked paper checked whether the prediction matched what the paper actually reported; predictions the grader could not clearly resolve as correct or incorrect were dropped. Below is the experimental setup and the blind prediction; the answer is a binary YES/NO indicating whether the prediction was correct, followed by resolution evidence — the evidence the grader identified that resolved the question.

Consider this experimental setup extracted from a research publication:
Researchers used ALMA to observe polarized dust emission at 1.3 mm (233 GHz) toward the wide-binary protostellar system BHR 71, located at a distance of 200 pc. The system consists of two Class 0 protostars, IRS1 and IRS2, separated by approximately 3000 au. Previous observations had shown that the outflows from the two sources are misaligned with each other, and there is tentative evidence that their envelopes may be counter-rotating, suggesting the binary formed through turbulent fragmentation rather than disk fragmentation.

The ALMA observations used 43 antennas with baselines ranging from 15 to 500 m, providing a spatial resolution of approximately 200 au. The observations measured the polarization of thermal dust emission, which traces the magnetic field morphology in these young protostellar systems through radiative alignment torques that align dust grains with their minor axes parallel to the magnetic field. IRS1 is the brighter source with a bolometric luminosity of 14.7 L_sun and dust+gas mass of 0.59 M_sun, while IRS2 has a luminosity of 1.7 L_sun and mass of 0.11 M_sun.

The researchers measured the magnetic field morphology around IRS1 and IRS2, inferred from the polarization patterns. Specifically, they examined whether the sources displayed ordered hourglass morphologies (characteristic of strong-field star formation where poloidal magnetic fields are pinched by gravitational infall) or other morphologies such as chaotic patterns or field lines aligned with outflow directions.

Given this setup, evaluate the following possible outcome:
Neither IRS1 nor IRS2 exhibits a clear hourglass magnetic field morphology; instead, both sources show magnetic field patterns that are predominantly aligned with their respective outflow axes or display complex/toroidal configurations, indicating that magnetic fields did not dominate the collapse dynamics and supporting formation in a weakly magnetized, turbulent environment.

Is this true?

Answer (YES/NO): NO